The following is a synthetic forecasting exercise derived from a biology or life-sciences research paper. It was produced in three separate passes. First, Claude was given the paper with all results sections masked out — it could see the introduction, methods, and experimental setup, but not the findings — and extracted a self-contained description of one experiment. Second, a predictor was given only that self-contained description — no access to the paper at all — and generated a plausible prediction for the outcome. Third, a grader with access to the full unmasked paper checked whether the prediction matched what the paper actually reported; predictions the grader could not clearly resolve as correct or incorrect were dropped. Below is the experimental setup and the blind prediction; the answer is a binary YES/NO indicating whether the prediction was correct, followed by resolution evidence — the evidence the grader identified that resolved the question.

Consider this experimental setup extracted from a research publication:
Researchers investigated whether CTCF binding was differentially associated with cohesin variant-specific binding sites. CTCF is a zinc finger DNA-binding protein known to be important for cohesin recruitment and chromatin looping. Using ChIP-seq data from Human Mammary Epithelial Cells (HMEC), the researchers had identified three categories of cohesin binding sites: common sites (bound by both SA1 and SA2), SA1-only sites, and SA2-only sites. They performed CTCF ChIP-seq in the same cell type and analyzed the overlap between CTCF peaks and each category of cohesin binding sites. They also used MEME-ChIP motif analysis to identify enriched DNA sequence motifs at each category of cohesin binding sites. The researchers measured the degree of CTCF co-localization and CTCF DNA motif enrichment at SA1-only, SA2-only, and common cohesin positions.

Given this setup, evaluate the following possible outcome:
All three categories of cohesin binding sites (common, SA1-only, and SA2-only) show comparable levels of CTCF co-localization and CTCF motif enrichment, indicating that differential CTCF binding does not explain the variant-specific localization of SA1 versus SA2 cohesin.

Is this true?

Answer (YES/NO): NO